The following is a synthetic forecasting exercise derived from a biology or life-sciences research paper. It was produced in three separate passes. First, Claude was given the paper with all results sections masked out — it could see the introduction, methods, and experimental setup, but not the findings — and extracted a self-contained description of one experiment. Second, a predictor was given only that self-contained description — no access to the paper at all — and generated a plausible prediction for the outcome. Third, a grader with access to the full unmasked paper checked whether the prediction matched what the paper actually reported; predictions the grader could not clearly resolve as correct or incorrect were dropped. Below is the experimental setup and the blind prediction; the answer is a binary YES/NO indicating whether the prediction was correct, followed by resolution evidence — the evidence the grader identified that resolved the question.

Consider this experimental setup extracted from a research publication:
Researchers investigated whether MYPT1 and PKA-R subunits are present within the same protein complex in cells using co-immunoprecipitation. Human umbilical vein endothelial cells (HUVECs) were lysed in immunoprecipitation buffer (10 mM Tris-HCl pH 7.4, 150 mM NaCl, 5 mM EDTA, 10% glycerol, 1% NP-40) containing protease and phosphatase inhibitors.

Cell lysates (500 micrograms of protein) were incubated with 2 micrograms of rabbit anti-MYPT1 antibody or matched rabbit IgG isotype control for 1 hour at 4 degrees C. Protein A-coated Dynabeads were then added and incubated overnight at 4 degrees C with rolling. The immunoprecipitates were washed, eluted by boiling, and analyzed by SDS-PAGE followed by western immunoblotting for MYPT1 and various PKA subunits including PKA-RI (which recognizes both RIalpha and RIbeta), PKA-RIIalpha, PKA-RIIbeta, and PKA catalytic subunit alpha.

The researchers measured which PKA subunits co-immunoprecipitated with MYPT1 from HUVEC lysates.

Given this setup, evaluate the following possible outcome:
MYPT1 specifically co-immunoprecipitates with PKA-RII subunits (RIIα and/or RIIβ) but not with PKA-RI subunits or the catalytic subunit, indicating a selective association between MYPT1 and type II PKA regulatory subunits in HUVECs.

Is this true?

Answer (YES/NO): NO